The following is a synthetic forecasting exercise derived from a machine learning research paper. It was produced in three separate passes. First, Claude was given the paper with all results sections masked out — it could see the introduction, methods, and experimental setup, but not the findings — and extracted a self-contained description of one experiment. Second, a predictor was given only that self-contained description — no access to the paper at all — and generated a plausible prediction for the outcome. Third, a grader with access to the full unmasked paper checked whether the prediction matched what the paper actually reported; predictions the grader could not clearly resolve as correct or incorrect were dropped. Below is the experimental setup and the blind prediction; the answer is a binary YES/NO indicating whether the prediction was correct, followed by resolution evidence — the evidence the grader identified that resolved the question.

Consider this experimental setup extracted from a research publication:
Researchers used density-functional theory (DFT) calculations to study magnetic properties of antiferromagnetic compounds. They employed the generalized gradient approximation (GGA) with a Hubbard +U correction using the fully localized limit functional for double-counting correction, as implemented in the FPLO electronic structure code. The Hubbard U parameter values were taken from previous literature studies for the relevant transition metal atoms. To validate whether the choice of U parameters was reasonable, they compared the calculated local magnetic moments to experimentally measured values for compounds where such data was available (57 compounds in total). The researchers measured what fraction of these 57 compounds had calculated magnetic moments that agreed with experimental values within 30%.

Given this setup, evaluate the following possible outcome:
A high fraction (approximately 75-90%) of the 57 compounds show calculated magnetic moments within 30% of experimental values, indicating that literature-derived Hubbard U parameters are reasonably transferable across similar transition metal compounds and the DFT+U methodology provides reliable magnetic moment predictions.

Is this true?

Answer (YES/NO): NO